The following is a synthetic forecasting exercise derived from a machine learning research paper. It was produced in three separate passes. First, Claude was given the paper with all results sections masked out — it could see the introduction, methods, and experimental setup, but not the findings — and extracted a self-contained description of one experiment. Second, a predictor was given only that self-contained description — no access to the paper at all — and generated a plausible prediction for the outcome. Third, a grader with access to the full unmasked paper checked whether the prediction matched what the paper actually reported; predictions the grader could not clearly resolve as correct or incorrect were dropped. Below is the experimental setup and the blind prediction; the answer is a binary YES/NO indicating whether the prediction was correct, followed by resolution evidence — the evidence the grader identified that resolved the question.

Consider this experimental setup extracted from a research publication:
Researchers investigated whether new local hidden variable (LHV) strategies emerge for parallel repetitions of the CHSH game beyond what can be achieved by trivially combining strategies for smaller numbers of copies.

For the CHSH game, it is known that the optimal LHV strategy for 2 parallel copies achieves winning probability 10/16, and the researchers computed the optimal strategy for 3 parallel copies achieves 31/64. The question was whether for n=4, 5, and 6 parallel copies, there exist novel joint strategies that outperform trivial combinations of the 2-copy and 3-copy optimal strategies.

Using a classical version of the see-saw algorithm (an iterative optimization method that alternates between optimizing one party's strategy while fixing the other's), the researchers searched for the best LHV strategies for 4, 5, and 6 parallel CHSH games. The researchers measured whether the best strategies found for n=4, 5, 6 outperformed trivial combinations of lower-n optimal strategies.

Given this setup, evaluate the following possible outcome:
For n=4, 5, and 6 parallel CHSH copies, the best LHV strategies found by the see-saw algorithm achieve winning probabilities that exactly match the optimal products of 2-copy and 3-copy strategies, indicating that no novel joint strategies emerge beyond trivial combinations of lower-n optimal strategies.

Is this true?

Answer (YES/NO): YES